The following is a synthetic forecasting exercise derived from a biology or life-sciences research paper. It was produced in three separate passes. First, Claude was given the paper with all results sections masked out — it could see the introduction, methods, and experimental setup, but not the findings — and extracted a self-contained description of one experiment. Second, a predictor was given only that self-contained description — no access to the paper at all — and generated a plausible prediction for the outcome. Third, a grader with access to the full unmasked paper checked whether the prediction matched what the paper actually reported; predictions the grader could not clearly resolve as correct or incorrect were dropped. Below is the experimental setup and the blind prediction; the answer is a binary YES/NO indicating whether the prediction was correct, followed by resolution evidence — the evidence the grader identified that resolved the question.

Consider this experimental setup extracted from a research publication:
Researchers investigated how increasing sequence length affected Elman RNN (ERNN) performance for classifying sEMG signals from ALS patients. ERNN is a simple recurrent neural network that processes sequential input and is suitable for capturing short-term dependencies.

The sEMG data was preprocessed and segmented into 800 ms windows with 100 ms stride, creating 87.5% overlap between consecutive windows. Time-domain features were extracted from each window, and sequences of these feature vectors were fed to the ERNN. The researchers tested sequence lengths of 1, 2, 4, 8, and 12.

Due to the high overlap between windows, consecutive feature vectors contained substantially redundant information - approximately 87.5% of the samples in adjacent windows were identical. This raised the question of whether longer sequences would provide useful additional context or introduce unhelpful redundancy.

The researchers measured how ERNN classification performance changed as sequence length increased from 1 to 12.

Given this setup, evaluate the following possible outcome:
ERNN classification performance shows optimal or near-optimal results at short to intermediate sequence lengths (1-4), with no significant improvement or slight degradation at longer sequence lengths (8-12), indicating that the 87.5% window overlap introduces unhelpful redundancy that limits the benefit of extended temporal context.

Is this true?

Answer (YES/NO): YES